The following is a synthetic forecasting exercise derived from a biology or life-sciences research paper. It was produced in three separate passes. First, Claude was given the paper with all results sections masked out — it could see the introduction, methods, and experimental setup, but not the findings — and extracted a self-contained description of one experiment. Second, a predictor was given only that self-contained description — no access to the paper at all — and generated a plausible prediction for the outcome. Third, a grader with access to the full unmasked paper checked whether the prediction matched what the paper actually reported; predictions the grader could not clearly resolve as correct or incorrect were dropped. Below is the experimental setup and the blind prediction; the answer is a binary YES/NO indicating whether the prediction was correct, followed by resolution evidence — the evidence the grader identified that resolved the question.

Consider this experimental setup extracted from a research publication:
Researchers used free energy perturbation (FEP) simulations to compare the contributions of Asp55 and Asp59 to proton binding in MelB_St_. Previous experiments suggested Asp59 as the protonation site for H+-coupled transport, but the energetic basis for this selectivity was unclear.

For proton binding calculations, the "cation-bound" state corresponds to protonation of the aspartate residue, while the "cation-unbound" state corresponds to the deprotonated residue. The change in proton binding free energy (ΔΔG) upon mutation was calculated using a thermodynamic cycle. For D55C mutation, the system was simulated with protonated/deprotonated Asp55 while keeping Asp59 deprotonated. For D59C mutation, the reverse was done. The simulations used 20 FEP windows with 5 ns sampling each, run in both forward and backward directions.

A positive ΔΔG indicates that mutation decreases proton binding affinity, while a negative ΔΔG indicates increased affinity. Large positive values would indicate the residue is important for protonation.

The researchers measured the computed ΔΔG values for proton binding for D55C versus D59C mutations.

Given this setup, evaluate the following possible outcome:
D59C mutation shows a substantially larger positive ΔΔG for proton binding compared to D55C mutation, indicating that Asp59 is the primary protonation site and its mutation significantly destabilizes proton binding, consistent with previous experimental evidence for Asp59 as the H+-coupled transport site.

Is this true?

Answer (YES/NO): YES